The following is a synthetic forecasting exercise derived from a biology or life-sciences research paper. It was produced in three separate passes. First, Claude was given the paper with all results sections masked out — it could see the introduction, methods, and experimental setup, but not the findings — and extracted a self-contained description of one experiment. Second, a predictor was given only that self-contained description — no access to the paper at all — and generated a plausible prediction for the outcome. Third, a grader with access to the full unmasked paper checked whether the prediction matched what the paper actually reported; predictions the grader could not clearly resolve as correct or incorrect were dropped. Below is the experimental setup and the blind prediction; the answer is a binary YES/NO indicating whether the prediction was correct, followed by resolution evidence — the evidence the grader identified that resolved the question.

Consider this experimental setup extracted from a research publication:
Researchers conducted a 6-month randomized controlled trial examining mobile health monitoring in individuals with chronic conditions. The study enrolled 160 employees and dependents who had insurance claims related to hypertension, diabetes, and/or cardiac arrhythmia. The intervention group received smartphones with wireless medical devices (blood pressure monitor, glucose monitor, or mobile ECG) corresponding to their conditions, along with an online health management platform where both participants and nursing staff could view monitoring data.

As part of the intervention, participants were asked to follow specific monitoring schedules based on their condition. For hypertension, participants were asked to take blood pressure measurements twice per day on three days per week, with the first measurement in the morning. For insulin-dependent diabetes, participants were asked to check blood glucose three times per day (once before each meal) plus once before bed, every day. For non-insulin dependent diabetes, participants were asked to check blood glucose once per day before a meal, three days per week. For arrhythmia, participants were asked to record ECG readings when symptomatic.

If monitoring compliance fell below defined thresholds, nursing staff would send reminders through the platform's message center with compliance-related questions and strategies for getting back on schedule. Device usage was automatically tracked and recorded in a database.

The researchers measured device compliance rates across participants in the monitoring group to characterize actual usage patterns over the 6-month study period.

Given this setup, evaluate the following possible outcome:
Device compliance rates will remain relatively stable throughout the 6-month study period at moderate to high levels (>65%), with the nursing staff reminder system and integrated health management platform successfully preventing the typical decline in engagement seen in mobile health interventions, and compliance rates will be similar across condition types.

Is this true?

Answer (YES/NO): NO